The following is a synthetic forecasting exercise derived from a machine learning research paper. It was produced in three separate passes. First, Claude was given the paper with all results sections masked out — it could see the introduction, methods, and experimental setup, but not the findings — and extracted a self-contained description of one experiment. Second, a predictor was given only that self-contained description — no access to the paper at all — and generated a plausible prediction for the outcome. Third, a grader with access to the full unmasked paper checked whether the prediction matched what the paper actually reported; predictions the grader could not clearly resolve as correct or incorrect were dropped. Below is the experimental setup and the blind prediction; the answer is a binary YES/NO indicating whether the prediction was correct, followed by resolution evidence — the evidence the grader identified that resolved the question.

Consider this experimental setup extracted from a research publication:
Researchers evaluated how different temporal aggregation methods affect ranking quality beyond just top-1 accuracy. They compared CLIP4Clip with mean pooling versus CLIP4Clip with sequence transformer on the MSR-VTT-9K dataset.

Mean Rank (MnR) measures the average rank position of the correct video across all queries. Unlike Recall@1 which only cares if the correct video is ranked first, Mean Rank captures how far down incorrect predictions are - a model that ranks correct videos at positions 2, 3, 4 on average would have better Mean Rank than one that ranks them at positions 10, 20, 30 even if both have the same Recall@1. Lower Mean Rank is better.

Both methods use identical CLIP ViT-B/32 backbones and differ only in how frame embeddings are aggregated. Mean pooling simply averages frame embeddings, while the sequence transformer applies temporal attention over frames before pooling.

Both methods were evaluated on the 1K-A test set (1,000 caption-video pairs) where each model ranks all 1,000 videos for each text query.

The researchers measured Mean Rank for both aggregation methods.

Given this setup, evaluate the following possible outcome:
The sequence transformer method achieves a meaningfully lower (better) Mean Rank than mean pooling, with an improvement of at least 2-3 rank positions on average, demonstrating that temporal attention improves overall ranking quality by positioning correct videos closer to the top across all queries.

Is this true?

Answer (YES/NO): NO